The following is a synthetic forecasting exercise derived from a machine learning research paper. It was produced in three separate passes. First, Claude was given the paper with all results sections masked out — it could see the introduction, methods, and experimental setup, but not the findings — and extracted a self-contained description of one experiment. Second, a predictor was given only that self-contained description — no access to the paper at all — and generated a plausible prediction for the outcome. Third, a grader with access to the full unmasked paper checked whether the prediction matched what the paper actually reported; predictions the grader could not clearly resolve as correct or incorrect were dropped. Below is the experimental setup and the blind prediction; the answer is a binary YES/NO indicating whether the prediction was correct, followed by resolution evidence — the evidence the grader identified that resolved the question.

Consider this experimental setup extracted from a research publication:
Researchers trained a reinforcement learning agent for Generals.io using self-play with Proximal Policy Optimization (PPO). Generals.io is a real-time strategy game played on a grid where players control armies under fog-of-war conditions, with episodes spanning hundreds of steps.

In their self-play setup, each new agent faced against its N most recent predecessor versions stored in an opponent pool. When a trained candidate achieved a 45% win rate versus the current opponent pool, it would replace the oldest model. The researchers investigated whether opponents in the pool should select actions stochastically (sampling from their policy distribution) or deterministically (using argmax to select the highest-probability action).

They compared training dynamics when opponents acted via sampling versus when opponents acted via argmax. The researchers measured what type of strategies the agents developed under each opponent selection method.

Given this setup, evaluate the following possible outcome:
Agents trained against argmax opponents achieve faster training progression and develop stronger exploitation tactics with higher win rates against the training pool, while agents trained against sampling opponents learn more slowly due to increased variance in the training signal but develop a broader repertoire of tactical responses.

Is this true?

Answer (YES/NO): NO